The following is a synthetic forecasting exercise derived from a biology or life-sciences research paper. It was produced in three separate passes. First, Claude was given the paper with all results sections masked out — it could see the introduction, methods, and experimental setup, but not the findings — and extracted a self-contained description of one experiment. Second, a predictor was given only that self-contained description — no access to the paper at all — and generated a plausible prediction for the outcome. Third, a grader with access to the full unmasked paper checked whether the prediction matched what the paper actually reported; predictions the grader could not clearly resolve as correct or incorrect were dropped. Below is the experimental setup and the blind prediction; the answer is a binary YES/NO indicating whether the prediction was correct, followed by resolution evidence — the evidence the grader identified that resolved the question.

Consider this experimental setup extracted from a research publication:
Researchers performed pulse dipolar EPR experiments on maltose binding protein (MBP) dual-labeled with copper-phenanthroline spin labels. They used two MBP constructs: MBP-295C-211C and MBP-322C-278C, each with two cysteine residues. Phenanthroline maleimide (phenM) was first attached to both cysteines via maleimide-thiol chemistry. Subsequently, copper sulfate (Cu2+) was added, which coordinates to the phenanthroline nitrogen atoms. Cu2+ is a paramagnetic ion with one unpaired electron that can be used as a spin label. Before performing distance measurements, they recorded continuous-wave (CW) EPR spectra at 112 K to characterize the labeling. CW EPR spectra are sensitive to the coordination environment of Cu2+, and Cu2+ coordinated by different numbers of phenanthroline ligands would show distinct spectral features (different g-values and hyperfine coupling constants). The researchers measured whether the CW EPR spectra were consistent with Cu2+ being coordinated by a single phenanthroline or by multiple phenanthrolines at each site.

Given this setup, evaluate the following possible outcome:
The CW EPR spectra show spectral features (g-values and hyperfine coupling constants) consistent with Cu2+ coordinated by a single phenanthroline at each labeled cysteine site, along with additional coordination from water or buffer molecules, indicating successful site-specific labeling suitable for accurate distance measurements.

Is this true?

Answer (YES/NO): YES